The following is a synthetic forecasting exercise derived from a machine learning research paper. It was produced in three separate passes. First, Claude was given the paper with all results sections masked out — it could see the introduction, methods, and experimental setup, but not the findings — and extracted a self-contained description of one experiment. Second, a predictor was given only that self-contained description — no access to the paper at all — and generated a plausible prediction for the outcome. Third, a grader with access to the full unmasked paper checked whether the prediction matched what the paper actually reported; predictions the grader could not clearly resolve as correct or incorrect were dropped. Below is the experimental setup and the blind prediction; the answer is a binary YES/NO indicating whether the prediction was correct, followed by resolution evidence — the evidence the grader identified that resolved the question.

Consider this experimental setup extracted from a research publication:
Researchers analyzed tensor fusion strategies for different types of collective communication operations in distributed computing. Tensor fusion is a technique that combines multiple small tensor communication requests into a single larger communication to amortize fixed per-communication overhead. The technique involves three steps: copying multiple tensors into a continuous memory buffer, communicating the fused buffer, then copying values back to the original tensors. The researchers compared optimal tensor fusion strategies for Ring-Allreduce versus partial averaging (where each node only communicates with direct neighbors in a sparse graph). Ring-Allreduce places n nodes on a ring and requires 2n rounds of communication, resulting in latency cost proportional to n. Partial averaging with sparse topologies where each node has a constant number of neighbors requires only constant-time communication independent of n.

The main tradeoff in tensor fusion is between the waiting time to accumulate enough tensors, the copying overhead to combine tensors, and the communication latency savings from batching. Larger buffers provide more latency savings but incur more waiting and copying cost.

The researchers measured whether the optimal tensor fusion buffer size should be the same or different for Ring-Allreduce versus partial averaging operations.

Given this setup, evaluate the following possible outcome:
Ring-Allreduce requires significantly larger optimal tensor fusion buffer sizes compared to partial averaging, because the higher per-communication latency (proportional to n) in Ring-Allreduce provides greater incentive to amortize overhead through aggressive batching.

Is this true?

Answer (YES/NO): YES